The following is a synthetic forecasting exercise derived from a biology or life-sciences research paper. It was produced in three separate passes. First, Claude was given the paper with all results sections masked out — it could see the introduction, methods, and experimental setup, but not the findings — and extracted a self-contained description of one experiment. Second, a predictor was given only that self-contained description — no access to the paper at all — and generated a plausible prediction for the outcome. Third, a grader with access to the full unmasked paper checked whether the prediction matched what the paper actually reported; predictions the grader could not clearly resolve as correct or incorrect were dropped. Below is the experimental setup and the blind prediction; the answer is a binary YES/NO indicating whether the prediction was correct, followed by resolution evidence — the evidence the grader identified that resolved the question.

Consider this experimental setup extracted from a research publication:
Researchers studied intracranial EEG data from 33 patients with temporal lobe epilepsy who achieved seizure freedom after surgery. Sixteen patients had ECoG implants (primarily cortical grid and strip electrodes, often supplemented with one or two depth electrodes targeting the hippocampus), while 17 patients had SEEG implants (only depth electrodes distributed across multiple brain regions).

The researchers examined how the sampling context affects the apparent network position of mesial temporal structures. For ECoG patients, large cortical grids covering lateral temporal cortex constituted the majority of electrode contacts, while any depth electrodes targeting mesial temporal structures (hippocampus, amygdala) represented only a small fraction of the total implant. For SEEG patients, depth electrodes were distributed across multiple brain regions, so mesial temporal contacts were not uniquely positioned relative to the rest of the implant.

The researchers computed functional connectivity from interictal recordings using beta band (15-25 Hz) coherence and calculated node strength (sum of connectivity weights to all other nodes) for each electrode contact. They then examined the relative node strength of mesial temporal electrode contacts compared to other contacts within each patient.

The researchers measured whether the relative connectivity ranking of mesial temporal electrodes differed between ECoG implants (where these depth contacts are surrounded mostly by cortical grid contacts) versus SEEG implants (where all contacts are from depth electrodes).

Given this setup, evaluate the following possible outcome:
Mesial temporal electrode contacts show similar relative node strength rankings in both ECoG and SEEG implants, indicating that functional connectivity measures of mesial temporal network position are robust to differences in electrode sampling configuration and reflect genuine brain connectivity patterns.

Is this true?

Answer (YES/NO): NO